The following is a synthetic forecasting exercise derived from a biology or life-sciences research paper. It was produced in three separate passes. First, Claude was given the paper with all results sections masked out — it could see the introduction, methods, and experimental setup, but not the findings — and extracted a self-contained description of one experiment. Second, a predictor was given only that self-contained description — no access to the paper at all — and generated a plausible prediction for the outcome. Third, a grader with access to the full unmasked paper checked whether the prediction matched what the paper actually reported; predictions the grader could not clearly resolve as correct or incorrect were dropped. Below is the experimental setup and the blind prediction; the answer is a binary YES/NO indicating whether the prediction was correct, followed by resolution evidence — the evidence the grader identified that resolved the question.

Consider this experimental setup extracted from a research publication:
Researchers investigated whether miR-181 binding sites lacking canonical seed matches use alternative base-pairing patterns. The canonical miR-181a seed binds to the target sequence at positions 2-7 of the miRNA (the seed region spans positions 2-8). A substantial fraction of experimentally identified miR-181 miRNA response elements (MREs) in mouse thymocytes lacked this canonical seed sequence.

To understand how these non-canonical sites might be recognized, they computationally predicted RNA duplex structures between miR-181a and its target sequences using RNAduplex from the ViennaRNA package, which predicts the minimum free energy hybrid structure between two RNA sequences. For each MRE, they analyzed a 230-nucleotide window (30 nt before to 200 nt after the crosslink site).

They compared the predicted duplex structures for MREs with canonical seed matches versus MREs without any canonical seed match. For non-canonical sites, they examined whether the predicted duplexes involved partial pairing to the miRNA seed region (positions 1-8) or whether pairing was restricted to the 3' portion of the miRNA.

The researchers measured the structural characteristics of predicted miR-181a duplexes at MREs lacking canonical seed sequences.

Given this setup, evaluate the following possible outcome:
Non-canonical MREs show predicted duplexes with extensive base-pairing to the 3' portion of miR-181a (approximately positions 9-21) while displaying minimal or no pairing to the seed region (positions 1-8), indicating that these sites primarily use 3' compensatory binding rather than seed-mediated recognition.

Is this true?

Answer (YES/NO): NO